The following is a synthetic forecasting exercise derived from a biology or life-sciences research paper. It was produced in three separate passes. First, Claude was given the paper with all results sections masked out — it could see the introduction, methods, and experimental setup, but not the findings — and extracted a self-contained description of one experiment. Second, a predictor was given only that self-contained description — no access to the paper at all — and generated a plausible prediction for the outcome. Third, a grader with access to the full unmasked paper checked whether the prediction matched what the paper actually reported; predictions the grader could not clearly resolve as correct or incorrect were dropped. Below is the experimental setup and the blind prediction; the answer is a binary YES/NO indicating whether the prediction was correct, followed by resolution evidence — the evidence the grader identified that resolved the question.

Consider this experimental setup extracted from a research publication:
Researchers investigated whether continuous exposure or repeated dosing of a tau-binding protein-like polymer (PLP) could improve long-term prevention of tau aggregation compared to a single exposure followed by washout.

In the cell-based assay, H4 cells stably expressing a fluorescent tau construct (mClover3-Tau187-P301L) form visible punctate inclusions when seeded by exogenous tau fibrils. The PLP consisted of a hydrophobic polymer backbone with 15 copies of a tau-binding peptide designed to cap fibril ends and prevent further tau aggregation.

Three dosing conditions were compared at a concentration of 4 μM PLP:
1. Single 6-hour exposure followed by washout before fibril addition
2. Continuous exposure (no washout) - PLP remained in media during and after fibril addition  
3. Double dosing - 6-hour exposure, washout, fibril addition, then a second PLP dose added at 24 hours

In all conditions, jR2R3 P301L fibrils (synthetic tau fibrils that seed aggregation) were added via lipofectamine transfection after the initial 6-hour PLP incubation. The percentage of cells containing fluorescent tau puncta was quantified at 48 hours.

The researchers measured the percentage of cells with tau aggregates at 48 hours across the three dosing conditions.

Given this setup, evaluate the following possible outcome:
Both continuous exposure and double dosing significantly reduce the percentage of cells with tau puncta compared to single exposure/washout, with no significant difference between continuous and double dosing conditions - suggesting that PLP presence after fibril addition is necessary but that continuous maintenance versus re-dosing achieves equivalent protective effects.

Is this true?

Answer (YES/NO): NO